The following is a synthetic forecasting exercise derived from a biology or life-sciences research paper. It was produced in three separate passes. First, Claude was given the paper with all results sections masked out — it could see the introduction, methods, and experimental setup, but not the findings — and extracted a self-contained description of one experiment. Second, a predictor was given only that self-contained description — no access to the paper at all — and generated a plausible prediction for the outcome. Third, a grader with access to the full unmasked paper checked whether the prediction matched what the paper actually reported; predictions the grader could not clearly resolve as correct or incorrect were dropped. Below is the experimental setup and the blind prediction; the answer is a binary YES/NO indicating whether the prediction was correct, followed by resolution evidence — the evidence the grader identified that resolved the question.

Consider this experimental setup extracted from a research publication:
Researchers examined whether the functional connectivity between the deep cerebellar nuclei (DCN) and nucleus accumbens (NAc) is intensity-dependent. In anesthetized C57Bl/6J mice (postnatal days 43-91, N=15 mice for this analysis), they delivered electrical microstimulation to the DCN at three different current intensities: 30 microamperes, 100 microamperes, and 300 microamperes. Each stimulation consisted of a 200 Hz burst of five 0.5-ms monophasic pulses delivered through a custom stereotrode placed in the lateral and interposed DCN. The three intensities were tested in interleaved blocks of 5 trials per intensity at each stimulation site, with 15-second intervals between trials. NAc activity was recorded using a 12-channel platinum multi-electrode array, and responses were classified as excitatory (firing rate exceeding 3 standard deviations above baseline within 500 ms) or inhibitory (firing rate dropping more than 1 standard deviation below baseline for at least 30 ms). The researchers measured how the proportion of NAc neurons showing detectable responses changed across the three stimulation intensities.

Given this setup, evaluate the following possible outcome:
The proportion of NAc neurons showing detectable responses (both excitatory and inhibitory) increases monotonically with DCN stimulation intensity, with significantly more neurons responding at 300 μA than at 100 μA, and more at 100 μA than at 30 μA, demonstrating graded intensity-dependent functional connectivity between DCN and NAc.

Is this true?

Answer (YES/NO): NO